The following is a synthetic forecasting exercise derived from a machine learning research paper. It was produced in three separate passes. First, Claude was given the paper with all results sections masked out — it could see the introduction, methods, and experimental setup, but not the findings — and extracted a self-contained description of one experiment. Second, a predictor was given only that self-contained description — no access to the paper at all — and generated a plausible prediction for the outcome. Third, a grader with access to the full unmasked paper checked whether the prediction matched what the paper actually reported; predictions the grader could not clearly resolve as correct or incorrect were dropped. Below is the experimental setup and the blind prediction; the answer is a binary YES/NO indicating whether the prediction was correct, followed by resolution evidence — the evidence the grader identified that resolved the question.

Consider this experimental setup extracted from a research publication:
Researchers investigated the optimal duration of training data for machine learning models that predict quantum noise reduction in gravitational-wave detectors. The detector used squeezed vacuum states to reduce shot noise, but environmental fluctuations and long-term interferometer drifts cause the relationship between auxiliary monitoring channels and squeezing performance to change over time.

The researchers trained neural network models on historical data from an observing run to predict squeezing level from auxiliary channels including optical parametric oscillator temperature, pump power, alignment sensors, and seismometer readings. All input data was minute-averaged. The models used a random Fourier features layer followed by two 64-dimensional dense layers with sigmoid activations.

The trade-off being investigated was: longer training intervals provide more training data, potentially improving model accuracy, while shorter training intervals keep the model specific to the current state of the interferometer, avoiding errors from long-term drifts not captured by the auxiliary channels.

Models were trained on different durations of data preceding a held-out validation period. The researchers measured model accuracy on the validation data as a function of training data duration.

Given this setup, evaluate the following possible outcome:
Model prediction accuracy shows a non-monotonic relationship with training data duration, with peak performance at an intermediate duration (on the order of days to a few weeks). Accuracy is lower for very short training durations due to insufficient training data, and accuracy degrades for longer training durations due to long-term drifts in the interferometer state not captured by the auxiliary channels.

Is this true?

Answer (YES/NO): NO